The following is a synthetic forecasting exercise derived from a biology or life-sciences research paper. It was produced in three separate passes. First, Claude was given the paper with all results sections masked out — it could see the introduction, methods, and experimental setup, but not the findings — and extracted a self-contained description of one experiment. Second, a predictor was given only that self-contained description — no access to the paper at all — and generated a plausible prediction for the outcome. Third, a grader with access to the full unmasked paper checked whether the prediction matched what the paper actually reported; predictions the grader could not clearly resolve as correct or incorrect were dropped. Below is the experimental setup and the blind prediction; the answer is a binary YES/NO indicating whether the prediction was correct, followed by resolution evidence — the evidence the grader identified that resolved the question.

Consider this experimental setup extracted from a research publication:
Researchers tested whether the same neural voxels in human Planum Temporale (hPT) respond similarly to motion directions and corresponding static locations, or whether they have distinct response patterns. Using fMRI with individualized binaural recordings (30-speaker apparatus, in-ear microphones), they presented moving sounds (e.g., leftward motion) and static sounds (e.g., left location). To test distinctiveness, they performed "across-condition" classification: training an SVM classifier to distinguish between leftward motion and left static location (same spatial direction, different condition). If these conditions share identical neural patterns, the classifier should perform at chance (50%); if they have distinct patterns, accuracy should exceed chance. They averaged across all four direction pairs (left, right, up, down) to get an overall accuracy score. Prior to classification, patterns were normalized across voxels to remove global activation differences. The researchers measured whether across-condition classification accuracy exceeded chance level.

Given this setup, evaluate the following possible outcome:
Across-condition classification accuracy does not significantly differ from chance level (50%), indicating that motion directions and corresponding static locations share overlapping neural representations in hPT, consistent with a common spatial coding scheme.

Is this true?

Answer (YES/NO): NO